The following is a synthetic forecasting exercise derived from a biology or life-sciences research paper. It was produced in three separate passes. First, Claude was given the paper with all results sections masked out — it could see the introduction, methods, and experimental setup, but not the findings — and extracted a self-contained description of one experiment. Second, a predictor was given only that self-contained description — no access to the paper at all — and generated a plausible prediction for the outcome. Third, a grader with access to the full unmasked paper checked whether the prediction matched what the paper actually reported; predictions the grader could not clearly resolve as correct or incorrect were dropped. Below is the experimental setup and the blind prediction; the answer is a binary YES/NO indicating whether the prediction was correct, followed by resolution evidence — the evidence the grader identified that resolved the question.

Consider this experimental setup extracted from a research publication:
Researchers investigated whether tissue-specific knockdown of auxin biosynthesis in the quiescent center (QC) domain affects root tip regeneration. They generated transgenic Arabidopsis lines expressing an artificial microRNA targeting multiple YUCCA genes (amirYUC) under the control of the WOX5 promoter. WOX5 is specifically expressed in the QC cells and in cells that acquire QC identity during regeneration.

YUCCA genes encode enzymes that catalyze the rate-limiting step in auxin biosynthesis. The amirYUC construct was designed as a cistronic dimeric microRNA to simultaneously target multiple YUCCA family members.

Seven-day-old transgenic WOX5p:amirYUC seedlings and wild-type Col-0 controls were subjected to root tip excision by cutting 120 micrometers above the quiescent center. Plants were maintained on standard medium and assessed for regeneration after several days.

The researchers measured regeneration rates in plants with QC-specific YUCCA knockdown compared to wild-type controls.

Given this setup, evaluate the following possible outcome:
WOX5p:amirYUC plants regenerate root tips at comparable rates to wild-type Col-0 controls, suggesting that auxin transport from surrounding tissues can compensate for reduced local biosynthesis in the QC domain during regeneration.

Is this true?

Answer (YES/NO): NO